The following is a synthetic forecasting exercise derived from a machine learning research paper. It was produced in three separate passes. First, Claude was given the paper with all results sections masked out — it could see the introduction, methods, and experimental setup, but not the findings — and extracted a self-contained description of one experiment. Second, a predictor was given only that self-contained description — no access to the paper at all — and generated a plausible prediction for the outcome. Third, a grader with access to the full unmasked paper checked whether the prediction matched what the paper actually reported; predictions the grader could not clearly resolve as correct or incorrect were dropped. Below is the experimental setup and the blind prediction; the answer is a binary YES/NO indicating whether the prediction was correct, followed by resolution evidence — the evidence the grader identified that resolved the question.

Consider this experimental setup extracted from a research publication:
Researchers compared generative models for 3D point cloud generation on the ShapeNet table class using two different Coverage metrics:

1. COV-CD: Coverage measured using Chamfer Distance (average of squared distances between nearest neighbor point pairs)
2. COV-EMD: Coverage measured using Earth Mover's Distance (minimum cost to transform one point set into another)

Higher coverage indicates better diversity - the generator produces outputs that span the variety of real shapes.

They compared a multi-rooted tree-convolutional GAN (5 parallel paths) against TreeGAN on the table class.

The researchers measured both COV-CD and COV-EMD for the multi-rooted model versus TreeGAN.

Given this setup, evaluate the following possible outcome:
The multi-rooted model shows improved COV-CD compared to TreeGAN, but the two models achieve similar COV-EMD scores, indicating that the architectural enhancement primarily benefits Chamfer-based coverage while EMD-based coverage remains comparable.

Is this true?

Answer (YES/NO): NO